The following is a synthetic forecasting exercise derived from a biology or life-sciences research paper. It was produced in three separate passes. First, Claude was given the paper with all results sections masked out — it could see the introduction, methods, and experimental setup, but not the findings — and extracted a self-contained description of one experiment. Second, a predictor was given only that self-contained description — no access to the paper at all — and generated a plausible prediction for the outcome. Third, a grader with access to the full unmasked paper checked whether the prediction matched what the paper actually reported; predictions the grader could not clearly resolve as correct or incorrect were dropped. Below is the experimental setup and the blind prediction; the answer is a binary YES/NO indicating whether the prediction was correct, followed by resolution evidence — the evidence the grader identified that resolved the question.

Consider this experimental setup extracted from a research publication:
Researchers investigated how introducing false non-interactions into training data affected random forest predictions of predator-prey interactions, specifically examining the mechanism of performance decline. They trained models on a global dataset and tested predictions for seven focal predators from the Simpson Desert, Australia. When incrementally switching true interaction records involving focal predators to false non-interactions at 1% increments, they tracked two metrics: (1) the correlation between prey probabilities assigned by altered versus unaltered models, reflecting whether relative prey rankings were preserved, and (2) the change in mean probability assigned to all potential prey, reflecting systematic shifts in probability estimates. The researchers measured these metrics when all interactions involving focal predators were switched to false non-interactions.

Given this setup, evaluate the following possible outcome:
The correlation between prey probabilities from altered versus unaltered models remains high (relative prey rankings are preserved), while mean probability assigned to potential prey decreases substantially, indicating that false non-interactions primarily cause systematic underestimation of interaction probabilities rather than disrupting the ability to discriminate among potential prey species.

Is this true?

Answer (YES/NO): NO